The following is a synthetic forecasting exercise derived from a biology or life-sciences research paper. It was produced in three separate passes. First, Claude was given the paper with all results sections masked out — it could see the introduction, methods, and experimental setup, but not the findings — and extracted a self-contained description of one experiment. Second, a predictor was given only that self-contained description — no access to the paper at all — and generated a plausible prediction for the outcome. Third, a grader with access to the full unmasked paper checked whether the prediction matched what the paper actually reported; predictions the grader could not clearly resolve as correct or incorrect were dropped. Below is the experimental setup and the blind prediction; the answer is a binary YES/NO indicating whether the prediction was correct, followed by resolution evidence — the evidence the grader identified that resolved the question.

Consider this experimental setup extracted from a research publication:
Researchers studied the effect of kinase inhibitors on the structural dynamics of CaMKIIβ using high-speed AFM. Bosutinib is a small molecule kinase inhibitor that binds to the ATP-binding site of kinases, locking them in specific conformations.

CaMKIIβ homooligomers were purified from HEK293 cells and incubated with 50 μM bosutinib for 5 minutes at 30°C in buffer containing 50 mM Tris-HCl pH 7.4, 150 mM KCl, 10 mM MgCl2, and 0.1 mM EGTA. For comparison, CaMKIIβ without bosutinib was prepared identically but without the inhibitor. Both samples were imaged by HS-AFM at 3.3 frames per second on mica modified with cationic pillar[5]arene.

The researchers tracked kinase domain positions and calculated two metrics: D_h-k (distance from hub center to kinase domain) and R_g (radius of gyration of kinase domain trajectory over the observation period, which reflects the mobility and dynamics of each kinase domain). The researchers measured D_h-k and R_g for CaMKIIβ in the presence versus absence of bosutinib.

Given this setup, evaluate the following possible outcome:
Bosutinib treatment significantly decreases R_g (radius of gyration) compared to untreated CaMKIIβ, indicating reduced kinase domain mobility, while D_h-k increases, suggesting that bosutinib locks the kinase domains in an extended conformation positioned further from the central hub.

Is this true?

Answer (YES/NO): NO